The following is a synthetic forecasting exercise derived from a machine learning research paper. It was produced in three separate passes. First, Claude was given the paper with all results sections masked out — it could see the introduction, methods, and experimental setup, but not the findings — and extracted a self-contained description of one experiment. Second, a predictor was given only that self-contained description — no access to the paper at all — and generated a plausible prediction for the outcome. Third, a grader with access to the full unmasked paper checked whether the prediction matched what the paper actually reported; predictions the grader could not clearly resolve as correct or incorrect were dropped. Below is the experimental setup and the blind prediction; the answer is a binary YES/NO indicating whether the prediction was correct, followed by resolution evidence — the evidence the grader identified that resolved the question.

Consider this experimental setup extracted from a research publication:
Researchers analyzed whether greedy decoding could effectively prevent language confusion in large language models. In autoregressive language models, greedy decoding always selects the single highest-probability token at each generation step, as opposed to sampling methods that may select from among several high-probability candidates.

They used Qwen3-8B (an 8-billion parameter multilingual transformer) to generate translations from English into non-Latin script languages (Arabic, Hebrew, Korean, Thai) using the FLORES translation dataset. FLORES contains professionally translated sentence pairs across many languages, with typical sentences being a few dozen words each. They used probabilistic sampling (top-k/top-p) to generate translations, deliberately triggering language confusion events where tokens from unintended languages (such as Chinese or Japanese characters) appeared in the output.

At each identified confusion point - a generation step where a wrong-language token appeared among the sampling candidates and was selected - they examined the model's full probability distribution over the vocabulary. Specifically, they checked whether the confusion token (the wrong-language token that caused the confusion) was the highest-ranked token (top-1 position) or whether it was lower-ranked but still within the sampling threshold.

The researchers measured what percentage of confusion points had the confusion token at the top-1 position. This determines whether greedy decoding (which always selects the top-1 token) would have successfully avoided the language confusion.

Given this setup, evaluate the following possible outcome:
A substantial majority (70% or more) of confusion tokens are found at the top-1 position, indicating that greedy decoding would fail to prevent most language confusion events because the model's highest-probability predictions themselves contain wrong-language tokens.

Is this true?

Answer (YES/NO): NO